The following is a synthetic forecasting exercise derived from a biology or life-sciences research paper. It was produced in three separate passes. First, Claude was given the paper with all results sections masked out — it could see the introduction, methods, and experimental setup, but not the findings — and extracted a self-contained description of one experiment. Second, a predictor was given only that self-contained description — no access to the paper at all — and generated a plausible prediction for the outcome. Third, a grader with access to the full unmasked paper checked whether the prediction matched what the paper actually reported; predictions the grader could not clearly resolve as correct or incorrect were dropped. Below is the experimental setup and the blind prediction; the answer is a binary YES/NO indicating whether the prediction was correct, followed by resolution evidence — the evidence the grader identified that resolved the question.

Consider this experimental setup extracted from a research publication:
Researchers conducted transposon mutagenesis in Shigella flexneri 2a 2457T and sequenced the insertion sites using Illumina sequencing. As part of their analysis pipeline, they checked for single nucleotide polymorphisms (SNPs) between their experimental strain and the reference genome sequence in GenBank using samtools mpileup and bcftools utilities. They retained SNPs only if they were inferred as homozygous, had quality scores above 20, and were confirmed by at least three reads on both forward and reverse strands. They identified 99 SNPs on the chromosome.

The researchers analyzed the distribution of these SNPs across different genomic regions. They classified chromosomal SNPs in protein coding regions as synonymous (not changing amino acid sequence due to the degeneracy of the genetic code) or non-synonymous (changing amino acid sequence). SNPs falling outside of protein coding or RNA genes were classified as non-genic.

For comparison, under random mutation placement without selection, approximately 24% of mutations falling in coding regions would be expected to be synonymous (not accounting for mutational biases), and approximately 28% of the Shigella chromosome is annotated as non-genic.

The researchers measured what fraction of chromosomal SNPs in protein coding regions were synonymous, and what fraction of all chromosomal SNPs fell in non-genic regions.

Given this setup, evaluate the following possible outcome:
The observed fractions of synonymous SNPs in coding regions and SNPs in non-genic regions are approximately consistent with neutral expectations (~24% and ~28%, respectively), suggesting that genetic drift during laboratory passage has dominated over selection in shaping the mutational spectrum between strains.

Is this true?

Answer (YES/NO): NO